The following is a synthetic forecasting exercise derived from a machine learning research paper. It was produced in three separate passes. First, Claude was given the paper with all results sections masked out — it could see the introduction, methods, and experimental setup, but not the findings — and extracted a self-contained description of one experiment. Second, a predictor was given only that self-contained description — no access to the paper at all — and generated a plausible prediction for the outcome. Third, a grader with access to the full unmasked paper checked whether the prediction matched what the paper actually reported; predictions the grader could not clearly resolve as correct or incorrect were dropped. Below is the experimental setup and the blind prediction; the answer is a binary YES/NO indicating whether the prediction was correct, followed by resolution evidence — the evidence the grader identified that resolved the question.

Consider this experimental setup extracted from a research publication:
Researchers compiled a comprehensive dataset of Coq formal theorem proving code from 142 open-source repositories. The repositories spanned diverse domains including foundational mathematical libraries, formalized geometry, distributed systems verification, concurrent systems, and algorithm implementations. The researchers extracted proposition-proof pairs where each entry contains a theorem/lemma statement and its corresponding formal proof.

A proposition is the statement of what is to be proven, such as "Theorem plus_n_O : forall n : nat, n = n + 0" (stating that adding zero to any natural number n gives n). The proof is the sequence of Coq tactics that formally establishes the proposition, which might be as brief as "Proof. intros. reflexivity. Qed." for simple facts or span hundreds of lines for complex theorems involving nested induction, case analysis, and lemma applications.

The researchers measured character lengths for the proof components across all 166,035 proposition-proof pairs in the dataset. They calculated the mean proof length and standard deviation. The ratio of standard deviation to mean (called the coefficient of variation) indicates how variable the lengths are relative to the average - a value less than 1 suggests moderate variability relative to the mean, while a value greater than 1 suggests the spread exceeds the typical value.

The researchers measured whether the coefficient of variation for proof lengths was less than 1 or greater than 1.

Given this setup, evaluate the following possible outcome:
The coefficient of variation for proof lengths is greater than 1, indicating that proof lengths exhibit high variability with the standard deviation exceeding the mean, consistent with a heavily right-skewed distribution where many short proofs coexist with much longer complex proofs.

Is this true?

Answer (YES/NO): YES